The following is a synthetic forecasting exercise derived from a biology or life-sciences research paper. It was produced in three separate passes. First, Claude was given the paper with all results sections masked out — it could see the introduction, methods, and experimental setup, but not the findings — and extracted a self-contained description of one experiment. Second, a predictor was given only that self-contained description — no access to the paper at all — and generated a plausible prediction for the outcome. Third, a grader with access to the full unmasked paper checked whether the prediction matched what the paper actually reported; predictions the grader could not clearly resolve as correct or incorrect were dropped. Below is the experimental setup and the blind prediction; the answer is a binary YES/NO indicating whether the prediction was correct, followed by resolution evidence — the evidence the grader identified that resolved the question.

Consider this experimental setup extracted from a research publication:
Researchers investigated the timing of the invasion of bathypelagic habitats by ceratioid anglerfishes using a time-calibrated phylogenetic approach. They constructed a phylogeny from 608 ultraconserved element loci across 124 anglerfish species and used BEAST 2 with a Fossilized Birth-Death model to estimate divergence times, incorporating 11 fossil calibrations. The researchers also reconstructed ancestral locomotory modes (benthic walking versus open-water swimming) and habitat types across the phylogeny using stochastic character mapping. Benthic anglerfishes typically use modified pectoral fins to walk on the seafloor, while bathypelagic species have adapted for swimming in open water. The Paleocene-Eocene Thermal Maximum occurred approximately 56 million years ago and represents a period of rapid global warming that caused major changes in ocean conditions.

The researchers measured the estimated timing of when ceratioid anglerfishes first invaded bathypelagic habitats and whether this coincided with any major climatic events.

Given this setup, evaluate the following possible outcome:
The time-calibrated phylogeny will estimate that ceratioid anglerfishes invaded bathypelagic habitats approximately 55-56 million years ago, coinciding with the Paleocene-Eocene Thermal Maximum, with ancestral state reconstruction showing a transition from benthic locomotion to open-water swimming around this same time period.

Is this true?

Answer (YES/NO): NO